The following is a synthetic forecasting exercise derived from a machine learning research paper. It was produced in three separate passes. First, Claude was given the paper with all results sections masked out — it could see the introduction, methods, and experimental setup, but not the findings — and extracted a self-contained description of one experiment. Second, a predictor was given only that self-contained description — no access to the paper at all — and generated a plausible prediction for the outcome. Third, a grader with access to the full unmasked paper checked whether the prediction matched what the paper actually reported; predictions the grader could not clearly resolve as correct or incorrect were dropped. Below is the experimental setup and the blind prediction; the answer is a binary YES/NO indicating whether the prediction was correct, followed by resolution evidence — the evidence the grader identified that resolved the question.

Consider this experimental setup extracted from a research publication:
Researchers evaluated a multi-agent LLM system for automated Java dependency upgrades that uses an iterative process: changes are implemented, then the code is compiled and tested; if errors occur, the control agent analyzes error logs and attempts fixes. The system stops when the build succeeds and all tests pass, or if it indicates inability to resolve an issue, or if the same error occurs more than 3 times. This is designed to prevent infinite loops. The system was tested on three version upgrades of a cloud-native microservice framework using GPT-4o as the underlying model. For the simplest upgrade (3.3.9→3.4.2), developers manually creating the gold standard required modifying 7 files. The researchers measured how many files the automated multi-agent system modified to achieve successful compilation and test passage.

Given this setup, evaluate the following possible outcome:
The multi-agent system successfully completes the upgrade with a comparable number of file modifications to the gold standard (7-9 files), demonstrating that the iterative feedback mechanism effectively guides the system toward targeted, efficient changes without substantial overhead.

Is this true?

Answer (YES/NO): NO